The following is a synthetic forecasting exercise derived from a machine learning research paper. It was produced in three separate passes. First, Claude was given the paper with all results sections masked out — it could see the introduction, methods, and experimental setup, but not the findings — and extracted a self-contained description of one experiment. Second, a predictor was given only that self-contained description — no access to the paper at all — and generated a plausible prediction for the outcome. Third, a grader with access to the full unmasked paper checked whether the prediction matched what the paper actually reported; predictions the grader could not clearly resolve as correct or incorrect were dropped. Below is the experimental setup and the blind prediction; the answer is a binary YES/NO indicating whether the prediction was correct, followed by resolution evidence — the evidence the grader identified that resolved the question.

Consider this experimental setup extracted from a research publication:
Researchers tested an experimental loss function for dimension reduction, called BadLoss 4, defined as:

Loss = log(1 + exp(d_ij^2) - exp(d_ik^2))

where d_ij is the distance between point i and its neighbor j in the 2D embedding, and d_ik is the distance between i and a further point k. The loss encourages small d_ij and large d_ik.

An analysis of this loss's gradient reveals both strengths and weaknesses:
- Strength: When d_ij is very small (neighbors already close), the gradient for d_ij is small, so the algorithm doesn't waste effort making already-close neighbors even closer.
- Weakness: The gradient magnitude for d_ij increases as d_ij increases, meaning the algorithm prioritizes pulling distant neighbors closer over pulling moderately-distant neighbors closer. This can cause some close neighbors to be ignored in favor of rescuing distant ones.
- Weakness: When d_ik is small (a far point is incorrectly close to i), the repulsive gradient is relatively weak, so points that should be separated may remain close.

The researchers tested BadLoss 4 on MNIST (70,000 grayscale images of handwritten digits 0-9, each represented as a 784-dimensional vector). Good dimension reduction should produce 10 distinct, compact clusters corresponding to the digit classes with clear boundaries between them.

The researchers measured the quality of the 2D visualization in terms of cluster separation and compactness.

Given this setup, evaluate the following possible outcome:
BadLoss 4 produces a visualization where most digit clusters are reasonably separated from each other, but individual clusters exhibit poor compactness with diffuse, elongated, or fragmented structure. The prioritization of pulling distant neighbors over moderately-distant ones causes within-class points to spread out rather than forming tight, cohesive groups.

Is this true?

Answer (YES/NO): YES